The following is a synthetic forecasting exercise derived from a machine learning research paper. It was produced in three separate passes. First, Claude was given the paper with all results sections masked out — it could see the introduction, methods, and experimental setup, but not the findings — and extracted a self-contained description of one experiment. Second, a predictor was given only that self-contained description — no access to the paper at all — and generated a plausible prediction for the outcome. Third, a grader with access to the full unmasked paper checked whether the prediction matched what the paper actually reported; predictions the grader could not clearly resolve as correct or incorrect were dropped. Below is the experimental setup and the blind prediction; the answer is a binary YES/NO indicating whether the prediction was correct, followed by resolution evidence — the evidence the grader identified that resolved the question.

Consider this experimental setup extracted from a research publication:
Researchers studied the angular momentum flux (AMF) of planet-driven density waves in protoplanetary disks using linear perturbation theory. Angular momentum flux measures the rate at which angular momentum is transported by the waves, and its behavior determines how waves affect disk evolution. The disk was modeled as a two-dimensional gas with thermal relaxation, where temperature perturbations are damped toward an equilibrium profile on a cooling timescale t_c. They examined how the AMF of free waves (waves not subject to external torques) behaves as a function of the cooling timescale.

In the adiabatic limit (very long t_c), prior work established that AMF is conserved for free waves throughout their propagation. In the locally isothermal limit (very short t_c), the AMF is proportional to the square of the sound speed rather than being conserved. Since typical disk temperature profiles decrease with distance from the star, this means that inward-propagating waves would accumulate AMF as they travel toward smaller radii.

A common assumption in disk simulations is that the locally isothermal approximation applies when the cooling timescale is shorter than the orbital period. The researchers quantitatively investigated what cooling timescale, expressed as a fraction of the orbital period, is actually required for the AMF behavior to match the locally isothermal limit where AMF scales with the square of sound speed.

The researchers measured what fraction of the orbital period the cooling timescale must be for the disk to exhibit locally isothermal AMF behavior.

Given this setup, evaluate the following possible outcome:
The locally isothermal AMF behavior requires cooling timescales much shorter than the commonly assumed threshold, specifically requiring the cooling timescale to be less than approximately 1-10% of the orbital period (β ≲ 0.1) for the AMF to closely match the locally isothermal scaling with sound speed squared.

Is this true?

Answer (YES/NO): NO